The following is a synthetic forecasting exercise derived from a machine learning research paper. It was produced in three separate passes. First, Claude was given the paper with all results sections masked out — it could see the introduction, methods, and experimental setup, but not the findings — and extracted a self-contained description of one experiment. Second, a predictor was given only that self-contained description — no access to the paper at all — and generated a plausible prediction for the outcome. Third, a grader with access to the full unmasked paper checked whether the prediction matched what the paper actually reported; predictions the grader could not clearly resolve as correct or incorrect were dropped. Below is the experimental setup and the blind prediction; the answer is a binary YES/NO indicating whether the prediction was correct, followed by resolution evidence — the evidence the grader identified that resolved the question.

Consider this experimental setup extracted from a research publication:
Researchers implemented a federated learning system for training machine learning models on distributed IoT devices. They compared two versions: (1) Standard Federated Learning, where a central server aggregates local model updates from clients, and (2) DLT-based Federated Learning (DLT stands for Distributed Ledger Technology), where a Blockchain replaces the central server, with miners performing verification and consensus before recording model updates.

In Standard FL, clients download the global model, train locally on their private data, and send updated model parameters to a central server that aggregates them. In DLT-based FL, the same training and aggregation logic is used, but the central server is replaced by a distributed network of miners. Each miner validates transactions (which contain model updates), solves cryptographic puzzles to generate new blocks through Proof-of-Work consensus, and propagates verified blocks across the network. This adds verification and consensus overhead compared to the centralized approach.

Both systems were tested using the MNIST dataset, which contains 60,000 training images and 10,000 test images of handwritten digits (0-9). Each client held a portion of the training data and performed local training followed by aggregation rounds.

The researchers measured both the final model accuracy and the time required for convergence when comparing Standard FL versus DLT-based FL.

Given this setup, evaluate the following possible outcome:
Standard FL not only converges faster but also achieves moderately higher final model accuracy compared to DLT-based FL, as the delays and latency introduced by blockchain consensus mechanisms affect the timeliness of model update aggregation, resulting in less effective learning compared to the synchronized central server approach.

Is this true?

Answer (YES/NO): NO